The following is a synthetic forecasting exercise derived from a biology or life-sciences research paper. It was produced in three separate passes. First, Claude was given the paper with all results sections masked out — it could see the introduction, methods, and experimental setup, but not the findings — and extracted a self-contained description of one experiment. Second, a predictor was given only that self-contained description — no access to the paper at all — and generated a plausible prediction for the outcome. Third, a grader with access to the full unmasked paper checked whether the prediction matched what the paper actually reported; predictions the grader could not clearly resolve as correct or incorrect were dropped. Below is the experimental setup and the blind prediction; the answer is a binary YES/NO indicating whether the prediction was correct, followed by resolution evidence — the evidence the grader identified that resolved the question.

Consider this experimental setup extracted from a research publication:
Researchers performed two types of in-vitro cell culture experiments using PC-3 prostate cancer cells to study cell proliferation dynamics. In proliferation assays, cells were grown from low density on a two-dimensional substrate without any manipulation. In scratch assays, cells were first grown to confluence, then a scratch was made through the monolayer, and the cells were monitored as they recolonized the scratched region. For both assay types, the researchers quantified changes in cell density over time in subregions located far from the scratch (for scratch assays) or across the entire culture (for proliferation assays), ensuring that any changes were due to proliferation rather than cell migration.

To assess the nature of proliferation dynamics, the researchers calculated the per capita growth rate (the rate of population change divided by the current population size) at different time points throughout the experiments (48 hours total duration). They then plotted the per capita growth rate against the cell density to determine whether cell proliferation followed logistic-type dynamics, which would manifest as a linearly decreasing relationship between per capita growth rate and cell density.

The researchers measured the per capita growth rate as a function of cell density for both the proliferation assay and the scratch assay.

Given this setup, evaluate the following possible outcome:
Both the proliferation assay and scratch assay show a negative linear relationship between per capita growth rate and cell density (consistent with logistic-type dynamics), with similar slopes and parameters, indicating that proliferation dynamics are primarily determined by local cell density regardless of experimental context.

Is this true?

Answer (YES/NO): NO